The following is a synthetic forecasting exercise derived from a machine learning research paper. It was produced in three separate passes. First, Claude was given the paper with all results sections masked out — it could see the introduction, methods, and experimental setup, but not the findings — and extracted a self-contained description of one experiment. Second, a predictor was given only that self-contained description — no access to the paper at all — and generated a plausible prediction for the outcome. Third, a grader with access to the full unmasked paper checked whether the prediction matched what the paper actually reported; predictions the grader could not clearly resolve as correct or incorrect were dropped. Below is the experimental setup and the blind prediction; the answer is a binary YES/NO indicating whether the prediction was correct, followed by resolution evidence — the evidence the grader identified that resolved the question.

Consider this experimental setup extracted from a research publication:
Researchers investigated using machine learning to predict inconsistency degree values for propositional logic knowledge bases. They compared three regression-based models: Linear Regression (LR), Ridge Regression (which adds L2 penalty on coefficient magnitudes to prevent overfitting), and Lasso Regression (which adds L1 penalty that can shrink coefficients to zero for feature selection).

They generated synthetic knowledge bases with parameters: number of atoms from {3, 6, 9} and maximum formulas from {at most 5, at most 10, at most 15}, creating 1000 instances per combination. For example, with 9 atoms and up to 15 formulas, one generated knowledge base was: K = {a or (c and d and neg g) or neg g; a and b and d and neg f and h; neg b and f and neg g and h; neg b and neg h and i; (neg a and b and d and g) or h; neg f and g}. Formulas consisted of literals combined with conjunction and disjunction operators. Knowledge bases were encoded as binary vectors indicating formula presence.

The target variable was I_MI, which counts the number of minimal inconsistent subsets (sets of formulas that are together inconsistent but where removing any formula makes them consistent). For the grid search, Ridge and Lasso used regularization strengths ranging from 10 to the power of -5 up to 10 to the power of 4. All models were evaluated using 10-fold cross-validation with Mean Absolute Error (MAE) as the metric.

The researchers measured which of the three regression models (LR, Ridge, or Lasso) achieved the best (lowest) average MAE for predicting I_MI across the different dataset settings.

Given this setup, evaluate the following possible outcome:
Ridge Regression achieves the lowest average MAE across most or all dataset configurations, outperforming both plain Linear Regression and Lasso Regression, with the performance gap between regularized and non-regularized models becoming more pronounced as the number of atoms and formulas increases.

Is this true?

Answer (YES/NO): NO